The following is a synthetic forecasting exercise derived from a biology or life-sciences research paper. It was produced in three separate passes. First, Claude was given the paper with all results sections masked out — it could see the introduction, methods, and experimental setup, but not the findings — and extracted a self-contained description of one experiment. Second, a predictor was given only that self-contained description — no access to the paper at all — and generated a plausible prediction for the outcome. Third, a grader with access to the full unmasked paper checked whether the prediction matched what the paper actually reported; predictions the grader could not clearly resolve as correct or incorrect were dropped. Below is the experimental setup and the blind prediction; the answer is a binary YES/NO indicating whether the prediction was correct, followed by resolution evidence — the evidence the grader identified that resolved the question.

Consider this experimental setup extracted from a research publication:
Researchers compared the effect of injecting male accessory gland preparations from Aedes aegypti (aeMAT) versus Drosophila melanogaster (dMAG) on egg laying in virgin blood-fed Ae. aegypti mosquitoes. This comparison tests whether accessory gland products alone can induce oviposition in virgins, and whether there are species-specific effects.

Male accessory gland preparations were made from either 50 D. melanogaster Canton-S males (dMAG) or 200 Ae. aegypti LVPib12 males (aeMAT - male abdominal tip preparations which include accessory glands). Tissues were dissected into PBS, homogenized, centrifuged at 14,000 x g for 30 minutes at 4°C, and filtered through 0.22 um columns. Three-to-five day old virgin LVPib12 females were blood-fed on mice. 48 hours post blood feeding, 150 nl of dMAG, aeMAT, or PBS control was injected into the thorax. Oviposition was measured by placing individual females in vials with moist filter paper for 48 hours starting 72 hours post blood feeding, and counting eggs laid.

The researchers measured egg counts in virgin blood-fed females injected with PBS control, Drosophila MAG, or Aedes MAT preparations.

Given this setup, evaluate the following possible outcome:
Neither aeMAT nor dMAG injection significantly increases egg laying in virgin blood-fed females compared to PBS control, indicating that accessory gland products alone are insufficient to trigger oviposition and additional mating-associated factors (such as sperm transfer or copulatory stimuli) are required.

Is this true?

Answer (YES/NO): NO